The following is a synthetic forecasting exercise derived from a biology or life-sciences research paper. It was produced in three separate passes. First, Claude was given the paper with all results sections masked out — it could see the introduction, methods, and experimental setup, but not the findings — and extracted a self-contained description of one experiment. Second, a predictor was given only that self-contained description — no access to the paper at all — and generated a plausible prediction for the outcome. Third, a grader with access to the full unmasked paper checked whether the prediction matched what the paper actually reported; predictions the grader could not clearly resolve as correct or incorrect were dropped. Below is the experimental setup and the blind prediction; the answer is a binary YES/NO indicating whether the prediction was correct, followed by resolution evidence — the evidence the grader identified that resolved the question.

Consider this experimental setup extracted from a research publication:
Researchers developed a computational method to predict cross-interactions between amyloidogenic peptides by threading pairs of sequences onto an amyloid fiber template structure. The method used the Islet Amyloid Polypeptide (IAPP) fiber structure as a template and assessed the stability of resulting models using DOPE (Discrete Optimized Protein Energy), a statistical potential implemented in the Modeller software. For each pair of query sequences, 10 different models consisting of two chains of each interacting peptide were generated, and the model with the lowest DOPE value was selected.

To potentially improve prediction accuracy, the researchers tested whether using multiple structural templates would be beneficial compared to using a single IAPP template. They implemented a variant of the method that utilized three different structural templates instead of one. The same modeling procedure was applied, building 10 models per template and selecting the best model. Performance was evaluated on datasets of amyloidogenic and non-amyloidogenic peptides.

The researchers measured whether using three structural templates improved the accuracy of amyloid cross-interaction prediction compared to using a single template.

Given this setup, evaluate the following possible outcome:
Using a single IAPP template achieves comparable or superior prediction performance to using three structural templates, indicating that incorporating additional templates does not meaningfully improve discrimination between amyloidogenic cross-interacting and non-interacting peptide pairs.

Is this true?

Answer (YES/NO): YES